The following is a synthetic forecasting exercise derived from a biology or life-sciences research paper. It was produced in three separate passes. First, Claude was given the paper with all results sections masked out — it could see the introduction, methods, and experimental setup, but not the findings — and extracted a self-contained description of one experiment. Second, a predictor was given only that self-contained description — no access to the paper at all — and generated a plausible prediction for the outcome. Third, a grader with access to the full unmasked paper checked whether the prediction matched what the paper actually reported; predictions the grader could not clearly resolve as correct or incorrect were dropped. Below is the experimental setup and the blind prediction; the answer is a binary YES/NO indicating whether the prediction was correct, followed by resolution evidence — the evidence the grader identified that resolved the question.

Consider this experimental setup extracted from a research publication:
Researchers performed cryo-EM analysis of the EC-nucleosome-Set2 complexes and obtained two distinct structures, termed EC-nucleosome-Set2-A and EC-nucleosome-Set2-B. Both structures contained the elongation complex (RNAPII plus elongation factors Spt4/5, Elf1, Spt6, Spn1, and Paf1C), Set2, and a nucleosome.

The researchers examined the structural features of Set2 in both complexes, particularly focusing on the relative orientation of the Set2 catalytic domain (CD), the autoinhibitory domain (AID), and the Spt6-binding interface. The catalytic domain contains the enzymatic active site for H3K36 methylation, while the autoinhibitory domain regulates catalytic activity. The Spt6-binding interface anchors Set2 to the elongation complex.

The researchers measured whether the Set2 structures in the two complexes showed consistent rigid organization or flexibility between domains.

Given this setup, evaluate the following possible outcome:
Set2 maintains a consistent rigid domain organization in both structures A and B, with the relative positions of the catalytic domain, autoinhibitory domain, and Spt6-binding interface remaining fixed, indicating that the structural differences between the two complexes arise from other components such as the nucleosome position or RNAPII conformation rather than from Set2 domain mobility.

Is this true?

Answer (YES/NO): NO